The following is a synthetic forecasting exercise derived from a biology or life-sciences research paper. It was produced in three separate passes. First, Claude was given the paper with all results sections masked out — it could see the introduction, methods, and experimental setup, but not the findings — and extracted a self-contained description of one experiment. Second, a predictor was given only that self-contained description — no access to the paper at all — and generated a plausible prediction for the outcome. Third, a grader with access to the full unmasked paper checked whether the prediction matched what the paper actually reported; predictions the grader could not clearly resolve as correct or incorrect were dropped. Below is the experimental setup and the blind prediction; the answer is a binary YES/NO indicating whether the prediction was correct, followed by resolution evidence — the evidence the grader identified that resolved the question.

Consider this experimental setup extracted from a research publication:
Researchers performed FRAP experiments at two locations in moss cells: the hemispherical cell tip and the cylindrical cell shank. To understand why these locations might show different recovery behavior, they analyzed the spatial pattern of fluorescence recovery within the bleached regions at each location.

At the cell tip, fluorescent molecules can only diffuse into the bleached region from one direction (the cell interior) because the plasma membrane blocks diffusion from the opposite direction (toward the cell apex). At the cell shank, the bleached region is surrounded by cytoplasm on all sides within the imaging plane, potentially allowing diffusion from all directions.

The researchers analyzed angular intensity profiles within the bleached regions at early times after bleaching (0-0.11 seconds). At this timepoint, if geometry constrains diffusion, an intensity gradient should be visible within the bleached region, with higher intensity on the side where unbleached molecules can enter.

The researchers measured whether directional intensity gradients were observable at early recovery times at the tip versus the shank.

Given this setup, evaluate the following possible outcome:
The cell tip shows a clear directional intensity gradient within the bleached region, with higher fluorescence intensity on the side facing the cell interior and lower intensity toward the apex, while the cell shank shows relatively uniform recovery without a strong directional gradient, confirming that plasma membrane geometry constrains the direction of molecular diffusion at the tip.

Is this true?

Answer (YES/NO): YES